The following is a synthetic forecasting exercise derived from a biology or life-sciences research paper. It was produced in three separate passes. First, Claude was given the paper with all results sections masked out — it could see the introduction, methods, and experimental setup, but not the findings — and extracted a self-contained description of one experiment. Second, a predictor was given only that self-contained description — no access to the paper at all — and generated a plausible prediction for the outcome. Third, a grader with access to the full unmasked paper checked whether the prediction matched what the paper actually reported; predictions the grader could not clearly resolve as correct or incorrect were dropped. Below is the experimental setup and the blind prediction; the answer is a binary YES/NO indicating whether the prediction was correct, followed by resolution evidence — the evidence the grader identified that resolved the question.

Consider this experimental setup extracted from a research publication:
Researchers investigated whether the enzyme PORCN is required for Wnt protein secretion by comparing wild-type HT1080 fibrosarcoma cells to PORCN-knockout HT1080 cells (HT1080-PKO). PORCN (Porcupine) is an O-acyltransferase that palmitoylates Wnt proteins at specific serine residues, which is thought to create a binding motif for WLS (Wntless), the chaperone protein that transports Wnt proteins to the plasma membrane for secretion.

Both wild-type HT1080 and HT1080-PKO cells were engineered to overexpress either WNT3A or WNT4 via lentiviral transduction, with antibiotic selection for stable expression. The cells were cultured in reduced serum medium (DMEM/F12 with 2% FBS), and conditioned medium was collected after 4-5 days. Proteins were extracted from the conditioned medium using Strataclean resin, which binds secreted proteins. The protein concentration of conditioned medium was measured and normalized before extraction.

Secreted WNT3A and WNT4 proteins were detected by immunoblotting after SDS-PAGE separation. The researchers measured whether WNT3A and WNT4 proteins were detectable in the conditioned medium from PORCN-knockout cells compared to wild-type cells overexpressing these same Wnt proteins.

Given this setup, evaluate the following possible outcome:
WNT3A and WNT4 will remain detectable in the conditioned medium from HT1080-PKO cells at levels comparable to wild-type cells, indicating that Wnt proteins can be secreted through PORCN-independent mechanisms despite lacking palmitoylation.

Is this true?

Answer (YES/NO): NO